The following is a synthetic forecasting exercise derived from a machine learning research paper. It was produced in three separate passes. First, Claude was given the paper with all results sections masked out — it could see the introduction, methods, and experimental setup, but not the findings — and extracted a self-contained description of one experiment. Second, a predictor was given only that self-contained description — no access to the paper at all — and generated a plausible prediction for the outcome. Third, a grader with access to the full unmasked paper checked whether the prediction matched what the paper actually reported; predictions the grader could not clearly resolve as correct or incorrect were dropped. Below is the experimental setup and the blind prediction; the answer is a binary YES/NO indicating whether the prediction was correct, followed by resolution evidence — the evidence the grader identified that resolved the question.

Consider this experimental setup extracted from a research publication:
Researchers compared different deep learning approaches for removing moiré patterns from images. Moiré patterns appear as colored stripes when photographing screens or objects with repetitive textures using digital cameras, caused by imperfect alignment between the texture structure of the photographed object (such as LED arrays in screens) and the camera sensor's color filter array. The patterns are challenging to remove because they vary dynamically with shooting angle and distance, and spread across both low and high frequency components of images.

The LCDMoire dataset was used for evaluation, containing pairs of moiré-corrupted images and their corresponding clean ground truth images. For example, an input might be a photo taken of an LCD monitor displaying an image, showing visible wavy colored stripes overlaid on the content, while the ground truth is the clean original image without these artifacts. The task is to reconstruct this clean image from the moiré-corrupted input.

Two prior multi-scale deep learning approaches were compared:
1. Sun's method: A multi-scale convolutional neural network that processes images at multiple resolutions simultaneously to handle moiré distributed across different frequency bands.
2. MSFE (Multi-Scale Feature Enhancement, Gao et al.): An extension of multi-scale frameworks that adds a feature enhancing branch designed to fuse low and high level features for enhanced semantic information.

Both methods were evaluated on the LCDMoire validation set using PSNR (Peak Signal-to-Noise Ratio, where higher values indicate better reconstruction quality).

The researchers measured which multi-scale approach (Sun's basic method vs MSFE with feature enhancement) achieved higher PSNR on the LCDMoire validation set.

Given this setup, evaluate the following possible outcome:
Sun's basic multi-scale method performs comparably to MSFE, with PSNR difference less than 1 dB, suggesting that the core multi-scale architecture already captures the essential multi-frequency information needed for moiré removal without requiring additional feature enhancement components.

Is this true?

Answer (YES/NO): YES